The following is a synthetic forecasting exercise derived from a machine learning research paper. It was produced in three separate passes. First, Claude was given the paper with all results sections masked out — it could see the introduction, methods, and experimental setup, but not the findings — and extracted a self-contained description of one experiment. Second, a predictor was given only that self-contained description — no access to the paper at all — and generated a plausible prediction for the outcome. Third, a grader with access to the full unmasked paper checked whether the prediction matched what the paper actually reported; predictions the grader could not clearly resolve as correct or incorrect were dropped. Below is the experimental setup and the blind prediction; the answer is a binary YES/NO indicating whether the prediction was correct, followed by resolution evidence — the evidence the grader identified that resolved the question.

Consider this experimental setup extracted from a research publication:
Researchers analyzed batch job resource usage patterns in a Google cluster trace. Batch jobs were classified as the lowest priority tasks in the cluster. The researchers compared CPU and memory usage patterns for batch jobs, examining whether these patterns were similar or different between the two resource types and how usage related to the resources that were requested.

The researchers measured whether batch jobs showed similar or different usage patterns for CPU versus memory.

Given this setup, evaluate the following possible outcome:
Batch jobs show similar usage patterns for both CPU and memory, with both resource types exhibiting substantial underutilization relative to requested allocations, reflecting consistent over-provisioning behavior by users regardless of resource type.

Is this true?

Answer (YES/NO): NO